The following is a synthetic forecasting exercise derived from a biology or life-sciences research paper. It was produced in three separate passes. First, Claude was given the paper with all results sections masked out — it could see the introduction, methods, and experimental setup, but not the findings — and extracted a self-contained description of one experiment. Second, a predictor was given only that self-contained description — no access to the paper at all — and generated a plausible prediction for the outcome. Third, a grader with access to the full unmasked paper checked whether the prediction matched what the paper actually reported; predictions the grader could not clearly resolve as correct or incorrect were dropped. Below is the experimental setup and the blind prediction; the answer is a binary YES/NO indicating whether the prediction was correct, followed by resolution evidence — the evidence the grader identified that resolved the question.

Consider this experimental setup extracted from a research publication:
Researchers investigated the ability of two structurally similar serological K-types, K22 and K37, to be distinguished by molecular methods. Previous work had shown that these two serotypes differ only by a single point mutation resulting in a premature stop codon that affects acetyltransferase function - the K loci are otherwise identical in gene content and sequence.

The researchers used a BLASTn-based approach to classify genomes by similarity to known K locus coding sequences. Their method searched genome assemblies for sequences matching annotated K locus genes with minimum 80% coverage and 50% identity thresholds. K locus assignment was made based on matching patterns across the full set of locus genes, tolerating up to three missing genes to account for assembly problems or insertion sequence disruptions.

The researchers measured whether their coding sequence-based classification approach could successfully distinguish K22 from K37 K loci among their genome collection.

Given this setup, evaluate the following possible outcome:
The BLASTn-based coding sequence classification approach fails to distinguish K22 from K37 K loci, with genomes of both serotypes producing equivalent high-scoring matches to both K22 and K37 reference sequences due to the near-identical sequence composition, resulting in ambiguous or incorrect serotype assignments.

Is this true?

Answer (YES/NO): YES